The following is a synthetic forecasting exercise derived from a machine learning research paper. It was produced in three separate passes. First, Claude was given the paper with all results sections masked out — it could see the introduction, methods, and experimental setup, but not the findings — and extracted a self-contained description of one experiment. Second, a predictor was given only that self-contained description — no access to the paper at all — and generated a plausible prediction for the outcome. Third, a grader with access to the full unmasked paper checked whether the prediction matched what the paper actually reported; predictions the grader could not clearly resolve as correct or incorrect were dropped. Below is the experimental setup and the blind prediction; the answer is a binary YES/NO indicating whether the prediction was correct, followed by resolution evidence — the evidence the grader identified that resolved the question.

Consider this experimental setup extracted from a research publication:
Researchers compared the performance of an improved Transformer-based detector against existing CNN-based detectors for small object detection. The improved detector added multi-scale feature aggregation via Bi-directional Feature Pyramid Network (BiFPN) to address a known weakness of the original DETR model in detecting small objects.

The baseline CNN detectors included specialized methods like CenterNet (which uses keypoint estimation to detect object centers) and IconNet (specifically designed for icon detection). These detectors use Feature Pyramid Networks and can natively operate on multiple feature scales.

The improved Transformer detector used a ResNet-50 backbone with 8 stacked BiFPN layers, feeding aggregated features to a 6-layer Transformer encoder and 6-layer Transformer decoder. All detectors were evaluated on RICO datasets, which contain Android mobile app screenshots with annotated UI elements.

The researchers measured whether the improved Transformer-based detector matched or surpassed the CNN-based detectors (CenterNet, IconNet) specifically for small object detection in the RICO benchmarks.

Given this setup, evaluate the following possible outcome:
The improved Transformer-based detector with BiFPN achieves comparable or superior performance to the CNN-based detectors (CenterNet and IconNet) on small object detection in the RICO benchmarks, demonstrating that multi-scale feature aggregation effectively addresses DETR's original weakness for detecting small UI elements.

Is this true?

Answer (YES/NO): NO